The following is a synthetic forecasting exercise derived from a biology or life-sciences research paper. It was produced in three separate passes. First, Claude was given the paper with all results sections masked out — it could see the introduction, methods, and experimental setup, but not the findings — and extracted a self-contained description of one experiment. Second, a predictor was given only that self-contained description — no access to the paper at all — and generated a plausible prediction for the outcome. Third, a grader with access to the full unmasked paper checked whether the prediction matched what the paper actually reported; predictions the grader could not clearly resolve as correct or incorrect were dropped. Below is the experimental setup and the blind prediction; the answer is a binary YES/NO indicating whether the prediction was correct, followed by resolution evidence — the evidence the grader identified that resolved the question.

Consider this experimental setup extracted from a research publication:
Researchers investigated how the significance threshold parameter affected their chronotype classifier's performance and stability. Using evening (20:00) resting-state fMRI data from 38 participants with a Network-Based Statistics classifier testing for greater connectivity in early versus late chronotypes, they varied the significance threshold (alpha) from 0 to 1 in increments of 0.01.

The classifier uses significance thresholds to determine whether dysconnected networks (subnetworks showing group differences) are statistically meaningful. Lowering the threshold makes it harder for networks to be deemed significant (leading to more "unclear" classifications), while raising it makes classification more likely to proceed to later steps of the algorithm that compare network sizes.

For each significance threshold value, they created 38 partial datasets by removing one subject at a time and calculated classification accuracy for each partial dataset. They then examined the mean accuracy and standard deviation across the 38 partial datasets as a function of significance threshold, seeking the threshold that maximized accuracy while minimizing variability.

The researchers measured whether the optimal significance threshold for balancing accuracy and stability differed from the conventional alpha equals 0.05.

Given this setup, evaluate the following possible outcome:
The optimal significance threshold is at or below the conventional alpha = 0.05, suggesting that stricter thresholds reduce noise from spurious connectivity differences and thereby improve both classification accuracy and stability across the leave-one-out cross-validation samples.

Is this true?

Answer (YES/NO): NO